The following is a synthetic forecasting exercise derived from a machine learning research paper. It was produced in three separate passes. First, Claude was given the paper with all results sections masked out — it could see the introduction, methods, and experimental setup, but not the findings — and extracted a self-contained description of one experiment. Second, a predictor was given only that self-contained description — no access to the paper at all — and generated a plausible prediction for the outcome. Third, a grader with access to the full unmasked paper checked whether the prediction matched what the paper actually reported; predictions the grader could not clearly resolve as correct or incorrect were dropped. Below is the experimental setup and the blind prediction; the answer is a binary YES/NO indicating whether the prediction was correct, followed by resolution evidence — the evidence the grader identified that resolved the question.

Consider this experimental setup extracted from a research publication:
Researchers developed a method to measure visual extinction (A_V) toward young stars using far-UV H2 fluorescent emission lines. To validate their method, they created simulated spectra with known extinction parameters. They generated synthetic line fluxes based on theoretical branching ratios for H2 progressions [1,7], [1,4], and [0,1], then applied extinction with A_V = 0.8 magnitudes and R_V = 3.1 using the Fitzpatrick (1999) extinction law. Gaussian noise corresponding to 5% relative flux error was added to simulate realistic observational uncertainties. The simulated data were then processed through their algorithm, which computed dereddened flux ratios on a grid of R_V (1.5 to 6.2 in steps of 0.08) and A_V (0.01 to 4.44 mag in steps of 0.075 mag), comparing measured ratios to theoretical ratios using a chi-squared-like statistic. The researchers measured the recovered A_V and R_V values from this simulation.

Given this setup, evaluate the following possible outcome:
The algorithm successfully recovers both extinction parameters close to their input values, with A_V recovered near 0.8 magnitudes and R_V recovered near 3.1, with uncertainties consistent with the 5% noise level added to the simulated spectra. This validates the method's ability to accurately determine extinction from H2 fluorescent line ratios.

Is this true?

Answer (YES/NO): NO